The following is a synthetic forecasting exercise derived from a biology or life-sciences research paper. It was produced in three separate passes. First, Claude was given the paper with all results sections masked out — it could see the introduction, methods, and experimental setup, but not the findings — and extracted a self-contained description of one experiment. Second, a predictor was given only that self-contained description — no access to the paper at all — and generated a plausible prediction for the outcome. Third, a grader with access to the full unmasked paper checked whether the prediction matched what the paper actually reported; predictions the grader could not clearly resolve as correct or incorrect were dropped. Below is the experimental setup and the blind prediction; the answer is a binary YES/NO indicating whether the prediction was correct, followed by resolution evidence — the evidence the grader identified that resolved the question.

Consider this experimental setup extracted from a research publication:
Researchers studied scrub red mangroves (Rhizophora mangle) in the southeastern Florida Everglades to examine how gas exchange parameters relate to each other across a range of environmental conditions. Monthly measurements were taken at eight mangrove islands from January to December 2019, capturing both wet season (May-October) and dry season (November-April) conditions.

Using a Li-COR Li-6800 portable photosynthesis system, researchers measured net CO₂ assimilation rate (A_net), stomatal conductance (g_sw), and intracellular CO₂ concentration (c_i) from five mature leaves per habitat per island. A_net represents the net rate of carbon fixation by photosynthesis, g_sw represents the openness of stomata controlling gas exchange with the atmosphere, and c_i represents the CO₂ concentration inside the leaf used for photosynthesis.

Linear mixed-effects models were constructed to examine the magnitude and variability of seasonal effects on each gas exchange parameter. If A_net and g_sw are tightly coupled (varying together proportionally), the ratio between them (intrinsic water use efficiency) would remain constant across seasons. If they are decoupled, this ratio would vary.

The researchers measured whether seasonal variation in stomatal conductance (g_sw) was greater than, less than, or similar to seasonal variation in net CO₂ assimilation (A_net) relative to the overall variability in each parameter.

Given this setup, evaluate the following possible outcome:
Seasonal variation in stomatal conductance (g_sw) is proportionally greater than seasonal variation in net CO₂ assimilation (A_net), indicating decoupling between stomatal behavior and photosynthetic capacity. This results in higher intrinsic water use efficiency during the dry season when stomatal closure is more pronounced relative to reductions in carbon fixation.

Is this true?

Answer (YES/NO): NO